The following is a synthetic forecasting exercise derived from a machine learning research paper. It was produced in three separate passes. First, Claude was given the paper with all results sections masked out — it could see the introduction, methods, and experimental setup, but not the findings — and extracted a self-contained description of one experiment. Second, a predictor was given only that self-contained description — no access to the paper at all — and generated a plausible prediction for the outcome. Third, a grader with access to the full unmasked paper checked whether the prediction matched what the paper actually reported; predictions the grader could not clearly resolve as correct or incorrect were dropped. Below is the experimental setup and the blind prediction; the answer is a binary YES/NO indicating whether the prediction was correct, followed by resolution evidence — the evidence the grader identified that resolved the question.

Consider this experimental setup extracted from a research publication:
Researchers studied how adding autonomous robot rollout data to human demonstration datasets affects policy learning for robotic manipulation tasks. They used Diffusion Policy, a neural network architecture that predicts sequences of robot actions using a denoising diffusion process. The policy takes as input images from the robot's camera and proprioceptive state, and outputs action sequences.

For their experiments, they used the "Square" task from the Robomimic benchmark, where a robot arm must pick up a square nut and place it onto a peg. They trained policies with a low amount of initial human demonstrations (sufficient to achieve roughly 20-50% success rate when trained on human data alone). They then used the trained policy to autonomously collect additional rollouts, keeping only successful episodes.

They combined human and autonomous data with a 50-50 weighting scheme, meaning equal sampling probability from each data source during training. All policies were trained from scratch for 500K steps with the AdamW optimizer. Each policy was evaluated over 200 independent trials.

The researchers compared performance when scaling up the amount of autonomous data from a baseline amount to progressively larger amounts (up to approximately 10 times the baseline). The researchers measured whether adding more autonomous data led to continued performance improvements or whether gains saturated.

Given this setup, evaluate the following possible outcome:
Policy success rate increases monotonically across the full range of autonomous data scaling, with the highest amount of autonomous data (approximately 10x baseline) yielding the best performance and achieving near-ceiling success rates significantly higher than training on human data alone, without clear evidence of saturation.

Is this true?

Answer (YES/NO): NO